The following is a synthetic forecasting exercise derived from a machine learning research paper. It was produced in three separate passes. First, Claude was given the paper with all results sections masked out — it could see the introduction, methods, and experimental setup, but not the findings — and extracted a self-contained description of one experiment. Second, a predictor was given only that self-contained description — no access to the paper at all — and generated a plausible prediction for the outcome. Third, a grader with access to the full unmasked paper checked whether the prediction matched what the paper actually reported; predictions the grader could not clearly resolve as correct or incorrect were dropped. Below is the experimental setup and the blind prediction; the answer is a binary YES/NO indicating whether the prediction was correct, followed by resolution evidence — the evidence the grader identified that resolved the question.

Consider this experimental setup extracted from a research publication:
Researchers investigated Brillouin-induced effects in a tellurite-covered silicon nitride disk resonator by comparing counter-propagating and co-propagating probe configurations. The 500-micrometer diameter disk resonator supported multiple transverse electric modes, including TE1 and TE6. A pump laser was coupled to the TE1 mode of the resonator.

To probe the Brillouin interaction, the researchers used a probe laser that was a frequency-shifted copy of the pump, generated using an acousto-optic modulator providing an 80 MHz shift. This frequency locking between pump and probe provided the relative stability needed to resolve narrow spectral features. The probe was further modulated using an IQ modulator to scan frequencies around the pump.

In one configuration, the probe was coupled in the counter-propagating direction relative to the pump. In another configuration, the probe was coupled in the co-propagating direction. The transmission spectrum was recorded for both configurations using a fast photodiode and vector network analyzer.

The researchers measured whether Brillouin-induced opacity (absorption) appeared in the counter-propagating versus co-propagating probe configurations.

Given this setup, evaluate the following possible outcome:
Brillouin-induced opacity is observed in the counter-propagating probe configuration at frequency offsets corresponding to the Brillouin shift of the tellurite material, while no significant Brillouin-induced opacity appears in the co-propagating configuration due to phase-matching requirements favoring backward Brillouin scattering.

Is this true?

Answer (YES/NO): YES